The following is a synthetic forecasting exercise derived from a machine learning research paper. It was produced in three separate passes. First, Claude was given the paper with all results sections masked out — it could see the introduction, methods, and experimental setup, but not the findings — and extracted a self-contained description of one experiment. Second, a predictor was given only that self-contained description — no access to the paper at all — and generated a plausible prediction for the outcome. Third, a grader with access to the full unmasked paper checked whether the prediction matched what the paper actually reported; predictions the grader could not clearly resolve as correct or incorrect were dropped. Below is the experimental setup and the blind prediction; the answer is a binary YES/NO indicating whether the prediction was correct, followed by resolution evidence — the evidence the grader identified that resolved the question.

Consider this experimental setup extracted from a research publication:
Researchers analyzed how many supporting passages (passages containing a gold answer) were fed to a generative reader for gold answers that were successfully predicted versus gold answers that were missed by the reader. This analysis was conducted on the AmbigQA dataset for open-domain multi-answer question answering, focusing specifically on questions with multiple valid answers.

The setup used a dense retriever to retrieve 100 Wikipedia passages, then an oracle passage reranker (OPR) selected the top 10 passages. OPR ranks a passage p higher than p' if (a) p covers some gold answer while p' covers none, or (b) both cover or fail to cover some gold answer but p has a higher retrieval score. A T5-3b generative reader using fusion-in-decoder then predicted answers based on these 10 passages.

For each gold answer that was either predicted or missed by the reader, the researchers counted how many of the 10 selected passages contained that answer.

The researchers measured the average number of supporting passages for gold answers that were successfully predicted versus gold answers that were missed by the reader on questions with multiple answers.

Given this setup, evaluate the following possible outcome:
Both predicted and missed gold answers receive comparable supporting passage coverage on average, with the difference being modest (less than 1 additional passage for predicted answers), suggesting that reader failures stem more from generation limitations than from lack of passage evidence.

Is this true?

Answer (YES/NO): NO